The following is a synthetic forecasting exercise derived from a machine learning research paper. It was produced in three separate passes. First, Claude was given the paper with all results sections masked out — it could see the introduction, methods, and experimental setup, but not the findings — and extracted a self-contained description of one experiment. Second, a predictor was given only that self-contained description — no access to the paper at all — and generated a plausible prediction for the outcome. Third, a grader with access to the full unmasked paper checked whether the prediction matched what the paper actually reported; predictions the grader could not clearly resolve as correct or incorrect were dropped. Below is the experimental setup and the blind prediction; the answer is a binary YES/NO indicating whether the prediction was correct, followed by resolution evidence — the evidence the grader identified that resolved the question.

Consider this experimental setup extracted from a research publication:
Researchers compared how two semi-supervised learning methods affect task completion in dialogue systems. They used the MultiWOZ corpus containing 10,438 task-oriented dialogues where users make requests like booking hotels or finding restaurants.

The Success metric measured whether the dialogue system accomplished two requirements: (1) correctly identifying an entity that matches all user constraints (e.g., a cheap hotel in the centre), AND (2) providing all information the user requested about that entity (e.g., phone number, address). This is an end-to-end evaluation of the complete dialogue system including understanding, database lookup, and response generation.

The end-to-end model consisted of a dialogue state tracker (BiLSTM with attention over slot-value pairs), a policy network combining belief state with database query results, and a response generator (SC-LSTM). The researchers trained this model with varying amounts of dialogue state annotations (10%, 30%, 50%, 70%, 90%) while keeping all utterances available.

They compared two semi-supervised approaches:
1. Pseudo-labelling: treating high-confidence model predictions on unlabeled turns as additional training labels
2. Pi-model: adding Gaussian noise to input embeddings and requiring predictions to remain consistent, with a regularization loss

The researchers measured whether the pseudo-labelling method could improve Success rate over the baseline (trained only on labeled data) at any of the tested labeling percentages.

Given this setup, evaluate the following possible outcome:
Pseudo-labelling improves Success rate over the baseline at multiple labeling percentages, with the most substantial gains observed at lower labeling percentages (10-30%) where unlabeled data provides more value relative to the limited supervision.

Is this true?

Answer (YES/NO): NO